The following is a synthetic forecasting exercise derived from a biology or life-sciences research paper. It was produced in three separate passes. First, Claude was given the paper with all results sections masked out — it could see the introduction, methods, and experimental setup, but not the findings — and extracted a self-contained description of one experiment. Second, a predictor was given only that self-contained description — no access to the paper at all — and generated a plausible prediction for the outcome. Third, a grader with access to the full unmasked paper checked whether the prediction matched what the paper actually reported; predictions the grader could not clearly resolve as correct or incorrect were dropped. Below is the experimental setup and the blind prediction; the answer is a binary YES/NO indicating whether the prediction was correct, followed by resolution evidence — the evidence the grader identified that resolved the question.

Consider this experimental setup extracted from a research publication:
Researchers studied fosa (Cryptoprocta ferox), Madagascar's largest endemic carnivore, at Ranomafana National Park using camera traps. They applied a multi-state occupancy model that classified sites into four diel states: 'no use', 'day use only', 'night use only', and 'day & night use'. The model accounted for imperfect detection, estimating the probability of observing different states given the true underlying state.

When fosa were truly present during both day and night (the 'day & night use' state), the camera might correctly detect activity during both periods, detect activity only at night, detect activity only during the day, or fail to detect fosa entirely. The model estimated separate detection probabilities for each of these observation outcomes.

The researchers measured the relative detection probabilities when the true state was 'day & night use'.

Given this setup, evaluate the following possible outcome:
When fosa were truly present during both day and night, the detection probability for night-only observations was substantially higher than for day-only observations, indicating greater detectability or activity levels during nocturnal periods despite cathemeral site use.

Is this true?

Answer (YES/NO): YES